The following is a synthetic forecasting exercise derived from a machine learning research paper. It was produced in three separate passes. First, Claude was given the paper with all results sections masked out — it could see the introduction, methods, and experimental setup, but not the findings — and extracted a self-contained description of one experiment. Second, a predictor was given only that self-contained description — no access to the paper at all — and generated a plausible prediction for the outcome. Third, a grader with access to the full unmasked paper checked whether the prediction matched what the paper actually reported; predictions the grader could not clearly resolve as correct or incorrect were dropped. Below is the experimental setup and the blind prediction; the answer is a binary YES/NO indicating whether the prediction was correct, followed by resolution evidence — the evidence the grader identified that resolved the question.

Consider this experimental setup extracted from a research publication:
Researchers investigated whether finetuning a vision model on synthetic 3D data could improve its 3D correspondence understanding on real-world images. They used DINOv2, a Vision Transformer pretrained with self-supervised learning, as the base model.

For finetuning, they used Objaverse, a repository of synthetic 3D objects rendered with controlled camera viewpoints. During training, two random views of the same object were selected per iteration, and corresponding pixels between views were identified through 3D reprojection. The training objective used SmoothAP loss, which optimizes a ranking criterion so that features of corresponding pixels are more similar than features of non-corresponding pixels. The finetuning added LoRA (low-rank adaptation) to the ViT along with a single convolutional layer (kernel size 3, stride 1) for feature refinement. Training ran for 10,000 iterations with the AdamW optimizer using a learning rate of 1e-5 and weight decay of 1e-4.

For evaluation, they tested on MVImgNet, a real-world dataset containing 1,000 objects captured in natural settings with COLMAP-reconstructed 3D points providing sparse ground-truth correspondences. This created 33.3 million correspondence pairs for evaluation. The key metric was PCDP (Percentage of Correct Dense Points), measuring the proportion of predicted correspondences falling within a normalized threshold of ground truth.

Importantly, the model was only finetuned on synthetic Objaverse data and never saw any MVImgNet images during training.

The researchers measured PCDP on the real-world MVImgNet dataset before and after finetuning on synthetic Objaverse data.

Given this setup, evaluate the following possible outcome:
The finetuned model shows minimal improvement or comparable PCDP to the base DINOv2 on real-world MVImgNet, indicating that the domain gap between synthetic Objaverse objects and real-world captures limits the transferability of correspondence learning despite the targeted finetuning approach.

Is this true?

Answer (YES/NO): NO